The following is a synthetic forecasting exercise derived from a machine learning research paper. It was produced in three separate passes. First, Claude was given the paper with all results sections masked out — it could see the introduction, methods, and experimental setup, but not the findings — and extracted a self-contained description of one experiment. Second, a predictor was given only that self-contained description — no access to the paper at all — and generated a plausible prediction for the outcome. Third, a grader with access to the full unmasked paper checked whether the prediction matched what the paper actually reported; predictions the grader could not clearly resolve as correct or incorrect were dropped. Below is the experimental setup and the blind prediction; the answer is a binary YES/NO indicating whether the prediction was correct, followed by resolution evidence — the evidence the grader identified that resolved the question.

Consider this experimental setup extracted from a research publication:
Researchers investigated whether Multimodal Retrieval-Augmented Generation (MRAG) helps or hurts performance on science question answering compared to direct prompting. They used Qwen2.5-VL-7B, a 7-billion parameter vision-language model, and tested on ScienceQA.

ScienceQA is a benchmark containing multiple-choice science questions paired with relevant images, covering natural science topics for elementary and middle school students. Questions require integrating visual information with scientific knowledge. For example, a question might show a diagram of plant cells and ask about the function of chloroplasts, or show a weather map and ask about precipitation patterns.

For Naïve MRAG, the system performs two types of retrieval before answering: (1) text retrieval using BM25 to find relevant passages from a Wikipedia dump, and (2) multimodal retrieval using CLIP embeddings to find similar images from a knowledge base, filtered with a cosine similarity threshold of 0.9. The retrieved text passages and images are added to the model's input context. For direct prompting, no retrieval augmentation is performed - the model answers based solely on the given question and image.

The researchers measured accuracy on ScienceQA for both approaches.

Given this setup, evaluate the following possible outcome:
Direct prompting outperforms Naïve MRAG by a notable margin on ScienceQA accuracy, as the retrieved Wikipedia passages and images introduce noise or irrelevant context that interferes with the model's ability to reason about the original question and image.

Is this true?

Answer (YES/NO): YES